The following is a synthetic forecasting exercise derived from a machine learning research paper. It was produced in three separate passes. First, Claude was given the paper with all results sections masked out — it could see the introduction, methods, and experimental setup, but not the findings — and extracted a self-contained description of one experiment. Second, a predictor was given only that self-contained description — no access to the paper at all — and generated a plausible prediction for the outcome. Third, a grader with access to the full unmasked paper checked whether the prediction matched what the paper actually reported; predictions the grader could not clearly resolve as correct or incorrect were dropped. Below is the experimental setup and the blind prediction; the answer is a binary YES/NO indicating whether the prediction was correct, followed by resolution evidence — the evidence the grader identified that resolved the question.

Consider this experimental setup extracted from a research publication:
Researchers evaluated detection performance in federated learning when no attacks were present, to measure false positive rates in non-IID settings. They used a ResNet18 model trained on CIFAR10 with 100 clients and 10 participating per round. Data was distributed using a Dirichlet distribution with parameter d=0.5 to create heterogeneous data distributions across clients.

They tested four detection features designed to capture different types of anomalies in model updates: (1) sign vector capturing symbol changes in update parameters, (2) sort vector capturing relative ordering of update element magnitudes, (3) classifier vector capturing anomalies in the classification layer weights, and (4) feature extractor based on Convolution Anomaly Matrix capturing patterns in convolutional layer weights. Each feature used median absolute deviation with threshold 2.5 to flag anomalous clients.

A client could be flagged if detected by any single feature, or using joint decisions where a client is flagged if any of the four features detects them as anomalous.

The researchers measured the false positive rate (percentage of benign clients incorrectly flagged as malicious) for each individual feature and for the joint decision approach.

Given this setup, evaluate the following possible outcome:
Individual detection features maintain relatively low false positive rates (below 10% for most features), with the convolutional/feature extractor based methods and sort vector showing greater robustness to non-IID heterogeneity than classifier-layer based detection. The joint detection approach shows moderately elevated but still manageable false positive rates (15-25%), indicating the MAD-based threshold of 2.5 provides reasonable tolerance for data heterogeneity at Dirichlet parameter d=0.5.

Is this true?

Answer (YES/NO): NO